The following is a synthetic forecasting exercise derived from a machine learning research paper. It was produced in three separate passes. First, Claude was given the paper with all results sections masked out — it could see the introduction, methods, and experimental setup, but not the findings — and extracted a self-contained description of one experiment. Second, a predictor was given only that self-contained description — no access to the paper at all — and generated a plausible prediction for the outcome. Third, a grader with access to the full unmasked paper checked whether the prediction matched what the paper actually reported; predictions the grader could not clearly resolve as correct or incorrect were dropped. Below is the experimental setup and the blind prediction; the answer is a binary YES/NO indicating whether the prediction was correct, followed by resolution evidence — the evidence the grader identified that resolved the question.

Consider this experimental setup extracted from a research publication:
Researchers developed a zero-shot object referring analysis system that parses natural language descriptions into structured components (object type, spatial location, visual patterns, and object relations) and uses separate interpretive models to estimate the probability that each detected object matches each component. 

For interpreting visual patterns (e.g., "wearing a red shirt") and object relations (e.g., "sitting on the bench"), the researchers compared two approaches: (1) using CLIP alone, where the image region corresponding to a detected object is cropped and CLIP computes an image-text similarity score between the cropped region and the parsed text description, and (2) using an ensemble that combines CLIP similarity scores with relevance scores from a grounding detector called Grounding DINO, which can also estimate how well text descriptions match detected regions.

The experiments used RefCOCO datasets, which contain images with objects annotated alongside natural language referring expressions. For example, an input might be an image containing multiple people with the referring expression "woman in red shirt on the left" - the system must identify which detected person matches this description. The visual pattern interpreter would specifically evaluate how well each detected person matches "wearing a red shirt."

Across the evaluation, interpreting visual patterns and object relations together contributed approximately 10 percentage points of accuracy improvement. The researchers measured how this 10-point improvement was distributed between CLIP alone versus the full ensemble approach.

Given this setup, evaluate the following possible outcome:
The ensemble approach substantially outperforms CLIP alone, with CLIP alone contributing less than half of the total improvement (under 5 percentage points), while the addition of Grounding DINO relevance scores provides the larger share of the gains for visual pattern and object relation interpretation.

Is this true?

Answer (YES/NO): NO